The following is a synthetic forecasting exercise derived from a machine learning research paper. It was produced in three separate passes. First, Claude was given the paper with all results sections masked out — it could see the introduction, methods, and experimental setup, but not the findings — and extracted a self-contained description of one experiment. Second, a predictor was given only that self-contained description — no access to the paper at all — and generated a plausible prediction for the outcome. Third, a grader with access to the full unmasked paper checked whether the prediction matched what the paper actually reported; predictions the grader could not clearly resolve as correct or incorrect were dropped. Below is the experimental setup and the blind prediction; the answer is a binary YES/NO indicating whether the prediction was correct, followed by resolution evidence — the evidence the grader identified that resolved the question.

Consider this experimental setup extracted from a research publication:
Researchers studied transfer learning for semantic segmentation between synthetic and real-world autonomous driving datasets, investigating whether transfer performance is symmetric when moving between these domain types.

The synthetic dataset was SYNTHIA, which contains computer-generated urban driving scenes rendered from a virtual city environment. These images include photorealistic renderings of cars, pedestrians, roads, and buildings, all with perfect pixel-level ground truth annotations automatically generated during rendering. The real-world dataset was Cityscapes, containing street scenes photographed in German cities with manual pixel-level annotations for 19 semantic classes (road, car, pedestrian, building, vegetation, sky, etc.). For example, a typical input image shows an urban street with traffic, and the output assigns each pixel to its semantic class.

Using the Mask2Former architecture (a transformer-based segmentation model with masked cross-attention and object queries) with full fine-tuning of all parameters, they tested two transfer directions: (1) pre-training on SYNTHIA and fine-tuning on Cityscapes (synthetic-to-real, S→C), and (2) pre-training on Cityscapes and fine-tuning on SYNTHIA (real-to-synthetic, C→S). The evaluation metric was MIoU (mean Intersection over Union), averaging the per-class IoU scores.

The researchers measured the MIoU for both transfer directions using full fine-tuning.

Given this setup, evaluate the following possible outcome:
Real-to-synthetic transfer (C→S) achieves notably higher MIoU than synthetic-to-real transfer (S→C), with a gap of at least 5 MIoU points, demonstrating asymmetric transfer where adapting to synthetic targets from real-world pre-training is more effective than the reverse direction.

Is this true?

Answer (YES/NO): YES